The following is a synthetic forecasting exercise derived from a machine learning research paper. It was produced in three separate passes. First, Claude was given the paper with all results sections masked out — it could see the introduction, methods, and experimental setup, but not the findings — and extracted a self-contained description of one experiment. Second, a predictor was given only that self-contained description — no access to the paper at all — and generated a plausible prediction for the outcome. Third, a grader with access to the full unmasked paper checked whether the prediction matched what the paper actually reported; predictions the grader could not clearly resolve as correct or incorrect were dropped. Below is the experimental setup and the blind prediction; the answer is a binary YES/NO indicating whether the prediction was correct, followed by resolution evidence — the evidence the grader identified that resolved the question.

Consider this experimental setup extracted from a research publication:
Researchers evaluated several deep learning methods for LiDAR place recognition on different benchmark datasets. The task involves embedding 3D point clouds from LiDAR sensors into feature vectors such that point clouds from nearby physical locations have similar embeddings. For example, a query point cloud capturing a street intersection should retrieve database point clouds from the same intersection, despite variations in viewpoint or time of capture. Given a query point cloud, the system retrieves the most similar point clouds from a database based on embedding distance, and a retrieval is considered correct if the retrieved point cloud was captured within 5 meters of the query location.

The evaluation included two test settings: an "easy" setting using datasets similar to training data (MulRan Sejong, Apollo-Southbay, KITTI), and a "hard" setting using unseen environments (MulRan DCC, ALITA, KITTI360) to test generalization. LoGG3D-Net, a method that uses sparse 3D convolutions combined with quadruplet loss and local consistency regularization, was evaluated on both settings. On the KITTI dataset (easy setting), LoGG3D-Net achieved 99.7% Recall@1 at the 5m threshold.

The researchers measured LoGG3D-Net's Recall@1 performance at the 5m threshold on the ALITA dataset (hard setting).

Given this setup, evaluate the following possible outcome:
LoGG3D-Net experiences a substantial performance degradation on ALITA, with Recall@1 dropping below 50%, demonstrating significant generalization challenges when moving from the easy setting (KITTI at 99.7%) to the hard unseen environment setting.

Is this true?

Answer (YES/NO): YES